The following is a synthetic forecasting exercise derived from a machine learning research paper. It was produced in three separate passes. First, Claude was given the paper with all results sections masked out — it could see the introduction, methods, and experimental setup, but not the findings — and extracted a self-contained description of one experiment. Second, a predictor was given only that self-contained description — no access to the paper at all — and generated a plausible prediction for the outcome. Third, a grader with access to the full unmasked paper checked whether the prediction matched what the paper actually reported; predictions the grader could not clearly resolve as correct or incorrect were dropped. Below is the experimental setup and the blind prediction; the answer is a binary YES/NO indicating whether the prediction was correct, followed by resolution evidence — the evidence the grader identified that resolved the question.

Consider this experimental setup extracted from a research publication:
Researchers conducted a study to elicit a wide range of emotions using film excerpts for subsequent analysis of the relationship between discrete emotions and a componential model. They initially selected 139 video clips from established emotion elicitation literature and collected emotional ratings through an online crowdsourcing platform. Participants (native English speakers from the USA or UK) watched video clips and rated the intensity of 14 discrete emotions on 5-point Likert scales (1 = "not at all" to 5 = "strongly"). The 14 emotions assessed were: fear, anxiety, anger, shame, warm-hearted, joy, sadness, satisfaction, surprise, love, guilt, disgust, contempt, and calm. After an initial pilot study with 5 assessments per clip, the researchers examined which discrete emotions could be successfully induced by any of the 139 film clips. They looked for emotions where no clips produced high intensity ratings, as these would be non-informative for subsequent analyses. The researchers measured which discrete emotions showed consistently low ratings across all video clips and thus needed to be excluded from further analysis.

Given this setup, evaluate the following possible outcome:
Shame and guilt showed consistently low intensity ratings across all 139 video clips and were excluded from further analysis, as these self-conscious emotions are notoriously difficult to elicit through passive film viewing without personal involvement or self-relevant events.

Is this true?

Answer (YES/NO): NO